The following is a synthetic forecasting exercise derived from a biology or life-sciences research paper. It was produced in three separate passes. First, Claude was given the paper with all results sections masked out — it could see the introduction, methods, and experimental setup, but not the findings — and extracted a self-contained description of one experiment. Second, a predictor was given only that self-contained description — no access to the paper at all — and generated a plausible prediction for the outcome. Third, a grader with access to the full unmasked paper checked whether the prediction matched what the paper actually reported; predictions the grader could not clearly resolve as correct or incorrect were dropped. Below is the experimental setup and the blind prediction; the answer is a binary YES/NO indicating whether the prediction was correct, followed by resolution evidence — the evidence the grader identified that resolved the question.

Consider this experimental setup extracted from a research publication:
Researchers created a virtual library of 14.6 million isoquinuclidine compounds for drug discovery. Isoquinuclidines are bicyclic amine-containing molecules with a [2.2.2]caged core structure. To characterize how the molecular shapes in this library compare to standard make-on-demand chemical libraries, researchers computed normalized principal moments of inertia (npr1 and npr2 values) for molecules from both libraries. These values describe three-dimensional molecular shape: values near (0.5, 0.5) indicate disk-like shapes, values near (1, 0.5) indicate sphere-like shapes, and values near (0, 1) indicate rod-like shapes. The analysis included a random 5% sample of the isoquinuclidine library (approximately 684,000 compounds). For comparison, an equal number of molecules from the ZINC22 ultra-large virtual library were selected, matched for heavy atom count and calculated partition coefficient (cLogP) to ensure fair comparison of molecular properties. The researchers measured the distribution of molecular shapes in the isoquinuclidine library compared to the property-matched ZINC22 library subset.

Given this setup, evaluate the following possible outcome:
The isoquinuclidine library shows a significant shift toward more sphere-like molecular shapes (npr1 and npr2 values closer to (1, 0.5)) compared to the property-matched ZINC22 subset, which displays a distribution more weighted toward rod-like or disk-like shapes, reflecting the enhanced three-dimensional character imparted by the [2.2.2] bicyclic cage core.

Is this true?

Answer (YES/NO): YES